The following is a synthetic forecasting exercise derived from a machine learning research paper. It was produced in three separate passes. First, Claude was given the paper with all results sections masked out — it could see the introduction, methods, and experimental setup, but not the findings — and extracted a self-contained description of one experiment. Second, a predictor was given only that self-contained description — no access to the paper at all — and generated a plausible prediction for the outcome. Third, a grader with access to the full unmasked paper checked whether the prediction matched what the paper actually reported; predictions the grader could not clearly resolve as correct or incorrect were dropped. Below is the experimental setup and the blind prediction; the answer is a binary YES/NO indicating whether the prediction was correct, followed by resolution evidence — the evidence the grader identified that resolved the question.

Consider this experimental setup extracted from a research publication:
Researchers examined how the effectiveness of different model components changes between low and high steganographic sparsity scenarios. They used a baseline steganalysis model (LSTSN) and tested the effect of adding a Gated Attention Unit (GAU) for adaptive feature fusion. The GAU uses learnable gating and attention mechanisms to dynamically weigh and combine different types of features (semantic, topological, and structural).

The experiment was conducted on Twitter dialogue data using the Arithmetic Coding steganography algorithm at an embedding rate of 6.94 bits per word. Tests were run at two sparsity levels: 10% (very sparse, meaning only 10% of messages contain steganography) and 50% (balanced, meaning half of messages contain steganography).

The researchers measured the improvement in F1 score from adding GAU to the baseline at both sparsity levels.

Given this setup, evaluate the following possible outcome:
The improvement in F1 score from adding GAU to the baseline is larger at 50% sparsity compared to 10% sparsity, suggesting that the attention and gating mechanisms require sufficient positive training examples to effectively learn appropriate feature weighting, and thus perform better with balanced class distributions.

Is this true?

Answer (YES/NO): YES